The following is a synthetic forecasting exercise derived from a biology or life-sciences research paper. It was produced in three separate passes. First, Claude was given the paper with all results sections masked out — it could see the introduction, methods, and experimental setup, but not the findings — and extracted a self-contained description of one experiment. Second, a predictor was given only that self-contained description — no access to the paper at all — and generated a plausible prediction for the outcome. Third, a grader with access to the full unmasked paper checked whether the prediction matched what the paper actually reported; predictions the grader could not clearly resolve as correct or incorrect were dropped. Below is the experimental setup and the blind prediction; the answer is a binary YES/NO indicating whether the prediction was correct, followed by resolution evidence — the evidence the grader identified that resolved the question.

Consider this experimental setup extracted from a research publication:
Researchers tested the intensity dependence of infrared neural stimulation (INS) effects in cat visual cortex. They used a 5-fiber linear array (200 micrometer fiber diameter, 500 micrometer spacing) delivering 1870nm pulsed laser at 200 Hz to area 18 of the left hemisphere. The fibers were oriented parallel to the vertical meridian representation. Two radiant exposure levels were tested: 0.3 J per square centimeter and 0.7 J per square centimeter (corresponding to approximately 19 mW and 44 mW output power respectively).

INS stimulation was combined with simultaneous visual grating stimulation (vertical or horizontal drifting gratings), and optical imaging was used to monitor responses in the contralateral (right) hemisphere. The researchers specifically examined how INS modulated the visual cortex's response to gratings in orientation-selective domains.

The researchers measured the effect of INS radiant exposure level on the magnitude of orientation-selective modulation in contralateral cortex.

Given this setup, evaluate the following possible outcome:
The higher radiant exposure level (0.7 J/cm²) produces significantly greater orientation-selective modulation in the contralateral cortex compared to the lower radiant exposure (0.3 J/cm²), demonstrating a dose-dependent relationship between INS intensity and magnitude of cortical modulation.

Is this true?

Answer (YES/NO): NO